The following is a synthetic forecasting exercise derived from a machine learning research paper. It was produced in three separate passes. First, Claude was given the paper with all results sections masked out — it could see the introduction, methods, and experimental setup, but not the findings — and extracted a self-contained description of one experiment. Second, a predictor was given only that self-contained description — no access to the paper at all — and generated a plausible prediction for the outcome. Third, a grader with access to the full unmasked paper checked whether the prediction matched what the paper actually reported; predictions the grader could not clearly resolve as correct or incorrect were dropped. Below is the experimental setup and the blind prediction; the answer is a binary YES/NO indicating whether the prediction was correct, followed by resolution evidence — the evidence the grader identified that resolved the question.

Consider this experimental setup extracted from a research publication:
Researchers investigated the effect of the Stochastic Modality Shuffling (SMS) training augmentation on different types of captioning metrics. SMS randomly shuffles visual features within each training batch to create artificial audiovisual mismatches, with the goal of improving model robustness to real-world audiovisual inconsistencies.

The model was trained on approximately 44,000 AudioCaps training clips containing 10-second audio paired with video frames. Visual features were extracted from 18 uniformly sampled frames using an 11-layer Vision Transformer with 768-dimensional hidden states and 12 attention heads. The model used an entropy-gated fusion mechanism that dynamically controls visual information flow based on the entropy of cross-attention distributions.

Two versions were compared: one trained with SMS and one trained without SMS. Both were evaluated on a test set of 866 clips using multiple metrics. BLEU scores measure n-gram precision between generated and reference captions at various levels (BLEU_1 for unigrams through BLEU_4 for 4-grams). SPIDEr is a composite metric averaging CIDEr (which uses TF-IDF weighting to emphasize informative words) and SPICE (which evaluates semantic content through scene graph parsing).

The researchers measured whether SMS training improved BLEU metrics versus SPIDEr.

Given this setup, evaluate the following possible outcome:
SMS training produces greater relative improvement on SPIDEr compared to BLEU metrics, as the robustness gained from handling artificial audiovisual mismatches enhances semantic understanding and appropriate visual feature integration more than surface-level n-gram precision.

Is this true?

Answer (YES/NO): NO